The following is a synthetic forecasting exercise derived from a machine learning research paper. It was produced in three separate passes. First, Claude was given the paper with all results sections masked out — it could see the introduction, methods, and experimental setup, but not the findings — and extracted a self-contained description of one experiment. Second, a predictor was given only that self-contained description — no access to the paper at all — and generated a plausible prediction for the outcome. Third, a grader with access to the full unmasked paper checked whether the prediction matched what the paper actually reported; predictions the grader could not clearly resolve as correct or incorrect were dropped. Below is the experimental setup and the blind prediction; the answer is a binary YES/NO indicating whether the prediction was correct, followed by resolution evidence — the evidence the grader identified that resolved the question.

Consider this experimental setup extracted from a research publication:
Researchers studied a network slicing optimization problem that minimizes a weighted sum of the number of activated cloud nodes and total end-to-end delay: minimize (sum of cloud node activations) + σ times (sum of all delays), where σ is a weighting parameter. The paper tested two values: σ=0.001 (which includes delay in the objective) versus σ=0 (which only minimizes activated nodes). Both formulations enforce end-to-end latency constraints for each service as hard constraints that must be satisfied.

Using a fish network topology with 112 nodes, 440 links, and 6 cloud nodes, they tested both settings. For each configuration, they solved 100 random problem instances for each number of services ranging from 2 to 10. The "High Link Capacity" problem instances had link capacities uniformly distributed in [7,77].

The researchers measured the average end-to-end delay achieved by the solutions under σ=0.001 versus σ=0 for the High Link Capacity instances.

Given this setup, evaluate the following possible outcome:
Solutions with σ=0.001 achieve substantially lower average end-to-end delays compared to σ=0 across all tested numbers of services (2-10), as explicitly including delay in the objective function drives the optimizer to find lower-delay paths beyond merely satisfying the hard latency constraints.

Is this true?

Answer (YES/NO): YES